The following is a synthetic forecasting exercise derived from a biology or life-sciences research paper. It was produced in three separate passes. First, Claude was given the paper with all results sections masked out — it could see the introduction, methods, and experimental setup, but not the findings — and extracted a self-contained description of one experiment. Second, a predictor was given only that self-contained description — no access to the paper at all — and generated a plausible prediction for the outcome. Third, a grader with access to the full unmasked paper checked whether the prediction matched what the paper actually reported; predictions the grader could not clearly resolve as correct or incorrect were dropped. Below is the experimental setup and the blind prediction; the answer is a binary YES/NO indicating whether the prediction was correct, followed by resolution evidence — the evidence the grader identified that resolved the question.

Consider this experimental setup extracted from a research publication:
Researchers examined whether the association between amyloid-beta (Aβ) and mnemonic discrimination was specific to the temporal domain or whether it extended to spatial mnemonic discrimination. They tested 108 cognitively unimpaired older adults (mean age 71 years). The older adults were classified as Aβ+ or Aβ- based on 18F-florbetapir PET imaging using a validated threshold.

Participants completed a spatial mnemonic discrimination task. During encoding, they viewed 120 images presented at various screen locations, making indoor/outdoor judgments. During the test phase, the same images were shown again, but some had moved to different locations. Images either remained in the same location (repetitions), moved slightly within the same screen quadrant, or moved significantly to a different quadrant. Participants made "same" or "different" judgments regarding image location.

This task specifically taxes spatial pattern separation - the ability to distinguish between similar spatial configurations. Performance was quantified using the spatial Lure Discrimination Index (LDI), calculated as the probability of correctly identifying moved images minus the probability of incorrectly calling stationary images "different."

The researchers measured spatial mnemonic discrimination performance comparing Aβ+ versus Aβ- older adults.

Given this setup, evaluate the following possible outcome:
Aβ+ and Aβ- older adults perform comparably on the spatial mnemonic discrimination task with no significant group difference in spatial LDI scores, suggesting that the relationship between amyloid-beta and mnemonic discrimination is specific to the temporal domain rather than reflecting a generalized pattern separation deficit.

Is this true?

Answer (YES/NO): YES